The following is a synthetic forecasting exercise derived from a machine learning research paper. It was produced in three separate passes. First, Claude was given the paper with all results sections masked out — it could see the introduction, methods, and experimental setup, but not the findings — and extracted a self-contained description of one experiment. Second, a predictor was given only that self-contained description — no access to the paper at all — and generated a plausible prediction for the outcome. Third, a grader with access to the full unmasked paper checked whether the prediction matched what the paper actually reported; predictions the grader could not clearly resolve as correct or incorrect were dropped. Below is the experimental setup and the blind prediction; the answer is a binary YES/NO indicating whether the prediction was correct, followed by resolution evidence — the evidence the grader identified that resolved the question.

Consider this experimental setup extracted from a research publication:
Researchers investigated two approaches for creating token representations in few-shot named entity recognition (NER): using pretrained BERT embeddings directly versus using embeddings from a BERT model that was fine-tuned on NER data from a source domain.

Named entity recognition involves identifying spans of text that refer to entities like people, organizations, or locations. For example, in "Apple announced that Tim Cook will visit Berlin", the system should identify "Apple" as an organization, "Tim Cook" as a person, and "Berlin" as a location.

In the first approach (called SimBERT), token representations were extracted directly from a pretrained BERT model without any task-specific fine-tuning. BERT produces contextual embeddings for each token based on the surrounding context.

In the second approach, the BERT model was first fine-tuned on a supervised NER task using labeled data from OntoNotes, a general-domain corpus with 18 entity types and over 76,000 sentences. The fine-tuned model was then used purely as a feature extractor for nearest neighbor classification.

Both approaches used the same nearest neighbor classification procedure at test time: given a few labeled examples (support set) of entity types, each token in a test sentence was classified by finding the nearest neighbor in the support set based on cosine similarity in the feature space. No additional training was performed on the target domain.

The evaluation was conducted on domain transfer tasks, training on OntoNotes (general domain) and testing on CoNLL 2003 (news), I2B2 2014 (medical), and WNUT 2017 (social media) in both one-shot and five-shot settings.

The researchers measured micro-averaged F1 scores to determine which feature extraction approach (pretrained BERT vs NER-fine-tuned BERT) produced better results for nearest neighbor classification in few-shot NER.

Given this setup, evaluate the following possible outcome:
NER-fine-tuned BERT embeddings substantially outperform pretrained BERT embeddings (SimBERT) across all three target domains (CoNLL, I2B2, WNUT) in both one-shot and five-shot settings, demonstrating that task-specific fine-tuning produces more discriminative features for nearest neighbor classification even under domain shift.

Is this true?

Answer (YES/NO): YES